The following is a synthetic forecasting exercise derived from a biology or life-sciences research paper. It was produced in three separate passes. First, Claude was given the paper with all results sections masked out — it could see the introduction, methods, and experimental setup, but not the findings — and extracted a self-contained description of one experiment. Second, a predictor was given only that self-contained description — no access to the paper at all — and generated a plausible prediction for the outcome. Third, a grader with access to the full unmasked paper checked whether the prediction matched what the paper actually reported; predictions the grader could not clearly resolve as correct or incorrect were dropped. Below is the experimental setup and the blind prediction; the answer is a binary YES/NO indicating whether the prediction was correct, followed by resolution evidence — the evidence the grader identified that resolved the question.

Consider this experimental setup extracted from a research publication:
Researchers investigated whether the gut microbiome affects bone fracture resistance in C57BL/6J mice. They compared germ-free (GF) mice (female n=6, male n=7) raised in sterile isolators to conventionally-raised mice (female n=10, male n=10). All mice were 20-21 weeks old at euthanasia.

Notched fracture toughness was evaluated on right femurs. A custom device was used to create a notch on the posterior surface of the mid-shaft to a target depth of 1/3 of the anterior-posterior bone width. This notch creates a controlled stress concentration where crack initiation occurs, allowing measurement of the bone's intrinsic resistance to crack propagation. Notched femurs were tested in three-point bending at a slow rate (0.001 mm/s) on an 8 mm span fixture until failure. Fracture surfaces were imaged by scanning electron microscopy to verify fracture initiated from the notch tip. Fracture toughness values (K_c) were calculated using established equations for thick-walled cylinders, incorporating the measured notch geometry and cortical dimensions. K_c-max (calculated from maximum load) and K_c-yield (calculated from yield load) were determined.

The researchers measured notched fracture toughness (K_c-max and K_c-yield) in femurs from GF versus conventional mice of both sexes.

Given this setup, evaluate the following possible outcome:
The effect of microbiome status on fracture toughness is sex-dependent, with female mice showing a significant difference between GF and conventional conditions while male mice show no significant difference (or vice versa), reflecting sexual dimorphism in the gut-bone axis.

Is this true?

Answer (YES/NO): NO